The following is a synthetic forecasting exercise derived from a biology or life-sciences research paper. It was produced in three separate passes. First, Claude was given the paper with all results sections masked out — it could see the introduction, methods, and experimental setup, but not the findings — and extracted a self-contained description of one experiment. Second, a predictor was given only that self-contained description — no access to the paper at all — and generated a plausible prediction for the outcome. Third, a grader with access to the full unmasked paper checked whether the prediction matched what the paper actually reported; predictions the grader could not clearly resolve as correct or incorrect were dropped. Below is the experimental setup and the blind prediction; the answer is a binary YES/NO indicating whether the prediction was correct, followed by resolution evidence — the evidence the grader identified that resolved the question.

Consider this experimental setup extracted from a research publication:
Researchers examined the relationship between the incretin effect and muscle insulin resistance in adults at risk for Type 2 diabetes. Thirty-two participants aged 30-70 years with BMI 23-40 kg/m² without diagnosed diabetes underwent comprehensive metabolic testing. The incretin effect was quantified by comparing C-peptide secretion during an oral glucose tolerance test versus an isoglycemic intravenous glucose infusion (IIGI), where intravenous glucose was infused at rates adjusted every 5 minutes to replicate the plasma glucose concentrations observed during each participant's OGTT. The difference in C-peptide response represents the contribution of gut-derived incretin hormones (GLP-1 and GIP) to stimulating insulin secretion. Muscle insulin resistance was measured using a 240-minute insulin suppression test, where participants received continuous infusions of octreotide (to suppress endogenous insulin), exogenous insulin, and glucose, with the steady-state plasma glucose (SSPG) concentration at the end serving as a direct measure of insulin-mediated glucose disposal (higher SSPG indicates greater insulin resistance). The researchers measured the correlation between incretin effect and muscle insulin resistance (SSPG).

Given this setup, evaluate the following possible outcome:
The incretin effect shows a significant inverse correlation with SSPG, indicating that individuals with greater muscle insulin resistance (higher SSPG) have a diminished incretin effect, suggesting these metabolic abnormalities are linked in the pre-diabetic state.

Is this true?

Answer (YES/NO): NO